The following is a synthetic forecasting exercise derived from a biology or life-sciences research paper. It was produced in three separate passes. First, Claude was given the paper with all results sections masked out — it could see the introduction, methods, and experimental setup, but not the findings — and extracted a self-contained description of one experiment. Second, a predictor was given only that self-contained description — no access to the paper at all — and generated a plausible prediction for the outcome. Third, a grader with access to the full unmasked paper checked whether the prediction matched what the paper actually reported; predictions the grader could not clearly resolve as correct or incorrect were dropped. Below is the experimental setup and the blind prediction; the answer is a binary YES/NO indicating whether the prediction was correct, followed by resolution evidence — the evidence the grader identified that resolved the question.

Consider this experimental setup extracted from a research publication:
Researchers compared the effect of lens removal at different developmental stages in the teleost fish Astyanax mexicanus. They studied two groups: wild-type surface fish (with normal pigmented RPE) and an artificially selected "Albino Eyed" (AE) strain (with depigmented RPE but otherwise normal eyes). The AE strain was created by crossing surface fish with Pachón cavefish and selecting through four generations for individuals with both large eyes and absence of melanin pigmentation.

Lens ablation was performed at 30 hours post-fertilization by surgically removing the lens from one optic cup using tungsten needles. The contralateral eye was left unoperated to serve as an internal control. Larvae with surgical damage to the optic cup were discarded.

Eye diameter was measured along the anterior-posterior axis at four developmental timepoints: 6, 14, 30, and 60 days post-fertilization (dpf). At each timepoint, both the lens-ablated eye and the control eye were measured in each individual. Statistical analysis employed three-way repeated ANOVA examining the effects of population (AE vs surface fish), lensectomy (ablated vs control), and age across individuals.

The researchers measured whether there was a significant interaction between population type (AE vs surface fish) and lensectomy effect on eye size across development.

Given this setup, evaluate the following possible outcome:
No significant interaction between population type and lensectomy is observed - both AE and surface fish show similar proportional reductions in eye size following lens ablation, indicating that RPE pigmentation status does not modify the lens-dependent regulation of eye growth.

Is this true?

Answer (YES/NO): NO